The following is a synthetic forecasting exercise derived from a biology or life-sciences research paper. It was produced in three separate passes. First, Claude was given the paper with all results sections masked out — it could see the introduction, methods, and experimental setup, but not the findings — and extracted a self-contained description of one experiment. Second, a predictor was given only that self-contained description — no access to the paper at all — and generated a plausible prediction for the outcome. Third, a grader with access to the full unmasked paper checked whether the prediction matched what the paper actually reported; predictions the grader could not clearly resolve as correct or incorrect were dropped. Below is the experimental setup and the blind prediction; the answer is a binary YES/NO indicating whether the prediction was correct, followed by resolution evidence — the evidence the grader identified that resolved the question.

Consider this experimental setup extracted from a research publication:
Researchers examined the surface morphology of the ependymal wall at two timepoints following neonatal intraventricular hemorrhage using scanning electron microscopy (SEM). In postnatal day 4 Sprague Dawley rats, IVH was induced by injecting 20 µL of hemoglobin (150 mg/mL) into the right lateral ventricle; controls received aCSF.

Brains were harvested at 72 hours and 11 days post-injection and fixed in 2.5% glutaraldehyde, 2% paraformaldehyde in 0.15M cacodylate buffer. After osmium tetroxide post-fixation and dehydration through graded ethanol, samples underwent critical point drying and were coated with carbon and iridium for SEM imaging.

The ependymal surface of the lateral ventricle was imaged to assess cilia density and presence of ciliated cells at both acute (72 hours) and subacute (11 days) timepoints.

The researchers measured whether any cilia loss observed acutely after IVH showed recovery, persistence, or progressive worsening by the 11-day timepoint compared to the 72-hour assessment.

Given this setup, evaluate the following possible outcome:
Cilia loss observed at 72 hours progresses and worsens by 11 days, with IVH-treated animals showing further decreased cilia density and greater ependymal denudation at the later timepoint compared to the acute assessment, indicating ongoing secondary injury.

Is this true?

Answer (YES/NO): NO